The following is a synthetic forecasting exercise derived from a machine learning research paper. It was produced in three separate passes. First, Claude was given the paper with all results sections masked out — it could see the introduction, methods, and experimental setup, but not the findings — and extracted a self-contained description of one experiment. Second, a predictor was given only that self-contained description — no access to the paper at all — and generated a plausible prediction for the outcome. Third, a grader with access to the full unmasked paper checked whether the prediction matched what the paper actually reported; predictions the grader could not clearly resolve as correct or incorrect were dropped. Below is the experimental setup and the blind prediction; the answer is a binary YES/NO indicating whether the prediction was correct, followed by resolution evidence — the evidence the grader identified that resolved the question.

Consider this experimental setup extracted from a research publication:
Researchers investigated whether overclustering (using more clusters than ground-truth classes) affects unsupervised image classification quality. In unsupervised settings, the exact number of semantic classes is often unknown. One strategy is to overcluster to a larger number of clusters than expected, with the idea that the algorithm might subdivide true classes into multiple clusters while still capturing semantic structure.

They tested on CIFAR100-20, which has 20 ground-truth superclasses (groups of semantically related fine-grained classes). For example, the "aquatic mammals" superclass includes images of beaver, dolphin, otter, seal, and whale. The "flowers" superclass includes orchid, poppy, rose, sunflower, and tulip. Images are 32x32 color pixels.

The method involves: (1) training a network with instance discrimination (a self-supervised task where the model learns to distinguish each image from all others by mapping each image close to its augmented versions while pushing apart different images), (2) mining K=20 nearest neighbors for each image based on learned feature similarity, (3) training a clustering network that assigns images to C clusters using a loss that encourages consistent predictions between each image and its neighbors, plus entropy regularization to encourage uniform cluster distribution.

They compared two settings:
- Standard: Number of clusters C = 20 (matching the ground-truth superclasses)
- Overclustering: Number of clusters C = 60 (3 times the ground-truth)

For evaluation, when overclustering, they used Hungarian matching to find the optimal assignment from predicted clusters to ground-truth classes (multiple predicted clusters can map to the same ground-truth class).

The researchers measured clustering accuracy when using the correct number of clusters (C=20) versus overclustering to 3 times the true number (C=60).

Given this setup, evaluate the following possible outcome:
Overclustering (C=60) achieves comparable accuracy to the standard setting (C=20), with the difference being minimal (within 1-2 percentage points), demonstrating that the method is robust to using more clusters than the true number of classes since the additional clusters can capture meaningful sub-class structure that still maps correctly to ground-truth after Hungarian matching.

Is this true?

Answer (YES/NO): NO